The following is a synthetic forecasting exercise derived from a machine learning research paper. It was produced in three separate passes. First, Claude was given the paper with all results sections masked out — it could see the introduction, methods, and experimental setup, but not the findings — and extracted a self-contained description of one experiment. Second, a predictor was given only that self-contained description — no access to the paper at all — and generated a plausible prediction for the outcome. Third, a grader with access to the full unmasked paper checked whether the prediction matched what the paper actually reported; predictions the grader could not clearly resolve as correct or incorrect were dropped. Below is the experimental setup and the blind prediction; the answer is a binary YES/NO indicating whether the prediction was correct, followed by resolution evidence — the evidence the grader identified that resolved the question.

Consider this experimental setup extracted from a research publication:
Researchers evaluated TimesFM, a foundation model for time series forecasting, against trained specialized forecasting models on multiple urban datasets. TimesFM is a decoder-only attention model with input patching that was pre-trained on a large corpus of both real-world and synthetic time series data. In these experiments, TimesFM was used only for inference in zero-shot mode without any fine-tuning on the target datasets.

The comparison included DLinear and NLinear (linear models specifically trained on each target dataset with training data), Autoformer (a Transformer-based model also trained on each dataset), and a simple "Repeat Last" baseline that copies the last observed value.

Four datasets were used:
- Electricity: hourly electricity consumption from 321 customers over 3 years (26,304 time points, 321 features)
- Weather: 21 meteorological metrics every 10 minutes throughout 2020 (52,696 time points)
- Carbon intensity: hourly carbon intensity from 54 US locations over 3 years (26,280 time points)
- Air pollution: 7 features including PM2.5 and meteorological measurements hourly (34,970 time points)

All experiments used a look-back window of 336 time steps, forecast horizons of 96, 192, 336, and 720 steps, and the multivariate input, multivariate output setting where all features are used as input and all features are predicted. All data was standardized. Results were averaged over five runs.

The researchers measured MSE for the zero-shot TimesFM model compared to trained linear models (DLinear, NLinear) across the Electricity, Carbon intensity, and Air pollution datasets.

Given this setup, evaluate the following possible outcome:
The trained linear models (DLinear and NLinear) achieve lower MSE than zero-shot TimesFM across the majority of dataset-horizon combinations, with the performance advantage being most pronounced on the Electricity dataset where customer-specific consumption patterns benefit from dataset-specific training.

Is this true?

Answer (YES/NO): YES